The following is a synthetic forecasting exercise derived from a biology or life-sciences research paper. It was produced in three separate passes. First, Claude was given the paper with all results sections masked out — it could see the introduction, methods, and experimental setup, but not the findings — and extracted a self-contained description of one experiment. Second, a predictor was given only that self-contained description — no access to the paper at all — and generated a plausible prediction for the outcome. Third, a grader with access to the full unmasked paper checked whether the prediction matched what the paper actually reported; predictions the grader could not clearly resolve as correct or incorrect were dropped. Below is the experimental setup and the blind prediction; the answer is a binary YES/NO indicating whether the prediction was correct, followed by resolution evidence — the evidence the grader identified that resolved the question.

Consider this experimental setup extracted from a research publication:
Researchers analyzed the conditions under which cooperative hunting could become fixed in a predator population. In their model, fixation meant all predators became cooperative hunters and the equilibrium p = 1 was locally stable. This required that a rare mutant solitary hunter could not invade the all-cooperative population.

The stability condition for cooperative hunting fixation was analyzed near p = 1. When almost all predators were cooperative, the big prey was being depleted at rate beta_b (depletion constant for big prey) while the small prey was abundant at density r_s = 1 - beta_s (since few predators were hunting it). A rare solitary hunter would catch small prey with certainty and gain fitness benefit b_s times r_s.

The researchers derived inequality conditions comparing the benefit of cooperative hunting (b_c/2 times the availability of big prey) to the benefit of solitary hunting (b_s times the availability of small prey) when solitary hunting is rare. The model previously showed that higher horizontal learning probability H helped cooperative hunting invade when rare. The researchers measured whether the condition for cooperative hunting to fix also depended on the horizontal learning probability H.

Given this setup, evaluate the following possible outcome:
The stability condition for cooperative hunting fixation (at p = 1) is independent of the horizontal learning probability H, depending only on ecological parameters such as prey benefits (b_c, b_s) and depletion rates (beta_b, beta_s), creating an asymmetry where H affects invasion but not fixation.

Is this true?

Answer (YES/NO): YES